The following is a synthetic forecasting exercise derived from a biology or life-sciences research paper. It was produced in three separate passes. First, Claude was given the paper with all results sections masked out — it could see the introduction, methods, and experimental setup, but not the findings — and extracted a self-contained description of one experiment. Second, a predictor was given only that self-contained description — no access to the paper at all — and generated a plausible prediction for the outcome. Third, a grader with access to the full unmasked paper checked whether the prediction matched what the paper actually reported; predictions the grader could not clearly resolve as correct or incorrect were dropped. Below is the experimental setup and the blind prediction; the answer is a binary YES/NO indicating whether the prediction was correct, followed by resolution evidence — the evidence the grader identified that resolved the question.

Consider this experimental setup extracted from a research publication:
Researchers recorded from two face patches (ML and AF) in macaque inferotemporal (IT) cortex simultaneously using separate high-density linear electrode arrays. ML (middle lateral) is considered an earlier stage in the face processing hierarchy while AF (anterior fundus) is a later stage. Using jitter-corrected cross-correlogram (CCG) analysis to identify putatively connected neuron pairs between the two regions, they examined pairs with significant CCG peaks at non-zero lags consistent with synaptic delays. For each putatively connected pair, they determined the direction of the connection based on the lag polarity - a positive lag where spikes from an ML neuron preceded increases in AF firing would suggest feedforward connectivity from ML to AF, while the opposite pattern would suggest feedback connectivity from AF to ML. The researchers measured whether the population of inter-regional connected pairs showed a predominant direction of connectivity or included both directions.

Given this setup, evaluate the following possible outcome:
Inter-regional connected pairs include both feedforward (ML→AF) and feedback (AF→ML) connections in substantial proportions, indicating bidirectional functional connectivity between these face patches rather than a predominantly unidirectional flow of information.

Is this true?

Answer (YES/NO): YES